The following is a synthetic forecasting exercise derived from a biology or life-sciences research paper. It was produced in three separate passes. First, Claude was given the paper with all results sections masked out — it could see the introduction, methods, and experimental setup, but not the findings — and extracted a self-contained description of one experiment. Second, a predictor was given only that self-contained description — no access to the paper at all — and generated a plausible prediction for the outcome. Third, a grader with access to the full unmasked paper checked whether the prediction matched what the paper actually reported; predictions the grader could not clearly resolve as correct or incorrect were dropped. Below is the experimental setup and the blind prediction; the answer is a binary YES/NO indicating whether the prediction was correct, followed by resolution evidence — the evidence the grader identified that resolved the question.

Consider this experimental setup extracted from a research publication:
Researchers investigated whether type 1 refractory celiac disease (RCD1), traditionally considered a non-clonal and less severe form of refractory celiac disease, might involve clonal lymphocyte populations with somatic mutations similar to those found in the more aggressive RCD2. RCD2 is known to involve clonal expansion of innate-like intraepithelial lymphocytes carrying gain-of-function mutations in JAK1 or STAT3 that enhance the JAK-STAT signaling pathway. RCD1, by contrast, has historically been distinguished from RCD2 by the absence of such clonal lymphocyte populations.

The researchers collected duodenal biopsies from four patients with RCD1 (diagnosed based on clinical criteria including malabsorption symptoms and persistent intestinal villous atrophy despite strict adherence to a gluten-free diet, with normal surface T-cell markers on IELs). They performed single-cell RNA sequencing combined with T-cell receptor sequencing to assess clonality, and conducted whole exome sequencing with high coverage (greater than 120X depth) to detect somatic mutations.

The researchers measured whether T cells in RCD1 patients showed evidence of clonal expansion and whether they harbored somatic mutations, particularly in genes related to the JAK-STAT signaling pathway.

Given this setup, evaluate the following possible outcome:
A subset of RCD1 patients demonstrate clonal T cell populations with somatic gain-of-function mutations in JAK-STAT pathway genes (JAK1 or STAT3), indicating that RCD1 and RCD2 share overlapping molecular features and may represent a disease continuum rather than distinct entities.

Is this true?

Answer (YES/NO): NO